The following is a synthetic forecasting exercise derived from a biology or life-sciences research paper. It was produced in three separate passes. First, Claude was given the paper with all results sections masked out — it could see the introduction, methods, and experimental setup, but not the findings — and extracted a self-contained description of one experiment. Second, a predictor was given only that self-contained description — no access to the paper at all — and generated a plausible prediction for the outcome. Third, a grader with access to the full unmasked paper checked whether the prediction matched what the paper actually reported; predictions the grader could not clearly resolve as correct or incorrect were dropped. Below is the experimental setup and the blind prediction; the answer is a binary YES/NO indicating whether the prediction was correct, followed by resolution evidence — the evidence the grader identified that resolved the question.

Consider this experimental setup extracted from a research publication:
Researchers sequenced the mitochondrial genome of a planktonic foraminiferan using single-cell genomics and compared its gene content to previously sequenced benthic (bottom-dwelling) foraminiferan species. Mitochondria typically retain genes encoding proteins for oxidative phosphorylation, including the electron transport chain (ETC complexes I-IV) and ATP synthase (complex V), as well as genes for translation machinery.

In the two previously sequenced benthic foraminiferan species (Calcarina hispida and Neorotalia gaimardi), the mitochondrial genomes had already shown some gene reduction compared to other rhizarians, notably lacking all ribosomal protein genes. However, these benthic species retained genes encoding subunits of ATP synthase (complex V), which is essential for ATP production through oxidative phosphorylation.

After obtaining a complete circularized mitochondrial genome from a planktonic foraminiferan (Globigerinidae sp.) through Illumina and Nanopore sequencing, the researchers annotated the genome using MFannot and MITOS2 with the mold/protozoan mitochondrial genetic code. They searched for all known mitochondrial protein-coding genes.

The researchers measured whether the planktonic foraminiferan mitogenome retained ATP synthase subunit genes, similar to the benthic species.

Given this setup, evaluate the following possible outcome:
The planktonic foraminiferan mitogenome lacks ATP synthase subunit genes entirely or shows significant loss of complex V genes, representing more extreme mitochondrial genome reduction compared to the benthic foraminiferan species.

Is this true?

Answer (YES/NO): YES